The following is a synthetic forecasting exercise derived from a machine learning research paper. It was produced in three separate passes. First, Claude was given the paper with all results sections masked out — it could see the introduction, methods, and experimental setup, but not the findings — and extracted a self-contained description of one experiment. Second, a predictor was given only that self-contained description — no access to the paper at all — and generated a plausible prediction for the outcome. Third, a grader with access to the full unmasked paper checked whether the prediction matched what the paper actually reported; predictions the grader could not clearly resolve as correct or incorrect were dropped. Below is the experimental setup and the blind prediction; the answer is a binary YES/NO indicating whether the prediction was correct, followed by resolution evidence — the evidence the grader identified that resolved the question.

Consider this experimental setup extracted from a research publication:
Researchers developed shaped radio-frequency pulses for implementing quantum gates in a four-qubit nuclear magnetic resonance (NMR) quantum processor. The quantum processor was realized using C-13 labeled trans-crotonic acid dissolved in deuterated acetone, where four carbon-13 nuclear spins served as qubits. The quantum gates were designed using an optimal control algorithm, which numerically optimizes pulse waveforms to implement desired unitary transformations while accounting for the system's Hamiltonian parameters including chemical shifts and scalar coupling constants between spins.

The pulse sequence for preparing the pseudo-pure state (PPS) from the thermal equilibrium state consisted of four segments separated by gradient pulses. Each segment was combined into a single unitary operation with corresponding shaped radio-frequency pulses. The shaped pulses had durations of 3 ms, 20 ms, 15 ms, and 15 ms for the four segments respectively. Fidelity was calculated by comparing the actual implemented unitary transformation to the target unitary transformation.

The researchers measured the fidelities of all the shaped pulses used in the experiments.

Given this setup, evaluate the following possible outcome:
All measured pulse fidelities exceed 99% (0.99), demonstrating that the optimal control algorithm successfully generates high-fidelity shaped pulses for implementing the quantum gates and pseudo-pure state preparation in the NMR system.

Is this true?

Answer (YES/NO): YES